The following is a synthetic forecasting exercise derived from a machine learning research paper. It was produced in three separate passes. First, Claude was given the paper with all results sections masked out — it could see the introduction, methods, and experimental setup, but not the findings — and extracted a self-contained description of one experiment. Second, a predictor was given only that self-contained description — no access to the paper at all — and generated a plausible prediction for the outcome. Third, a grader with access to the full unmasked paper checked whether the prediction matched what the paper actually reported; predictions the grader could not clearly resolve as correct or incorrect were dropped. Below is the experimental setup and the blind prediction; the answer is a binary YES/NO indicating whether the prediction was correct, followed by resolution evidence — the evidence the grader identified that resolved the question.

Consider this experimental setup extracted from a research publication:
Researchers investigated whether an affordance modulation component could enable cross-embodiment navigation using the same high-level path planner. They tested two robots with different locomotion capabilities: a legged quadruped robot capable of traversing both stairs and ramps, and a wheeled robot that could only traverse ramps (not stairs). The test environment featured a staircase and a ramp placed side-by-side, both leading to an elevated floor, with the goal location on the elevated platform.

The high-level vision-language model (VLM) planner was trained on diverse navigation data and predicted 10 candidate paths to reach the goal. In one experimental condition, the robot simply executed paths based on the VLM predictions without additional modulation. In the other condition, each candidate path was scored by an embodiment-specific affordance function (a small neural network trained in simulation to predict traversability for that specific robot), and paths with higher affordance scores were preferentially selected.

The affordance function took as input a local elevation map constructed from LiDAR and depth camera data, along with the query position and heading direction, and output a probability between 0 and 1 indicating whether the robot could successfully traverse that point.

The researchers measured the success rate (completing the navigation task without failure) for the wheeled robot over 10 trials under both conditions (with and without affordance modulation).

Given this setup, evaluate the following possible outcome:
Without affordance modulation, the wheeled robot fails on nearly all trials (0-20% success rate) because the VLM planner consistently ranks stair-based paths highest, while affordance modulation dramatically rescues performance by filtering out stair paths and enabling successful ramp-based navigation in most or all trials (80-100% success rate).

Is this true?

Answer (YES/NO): NO